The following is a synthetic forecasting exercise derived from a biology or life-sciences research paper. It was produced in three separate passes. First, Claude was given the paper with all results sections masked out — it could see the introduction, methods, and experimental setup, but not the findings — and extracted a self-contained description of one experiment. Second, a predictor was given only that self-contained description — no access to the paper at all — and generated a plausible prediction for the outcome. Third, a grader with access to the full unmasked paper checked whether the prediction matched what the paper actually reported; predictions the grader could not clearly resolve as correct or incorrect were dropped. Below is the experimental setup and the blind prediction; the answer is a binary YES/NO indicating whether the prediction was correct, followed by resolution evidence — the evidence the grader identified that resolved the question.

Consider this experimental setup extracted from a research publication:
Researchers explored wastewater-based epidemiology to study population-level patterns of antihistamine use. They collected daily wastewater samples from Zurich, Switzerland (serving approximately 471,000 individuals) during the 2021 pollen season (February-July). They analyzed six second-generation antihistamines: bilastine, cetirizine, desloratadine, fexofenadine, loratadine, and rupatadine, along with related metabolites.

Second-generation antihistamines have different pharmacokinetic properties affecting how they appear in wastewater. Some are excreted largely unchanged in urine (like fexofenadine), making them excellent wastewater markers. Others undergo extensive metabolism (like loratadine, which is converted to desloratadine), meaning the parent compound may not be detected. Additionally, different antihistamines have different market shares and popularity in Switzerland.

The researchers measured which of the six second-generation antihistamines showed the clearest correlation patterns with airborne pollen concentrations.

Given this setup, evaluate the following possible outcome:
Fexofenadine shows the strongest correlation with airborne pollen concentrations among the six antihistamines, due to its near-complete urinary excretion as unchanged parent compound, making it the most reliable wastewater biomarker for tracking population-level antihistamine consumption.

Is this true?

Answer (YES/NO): NO